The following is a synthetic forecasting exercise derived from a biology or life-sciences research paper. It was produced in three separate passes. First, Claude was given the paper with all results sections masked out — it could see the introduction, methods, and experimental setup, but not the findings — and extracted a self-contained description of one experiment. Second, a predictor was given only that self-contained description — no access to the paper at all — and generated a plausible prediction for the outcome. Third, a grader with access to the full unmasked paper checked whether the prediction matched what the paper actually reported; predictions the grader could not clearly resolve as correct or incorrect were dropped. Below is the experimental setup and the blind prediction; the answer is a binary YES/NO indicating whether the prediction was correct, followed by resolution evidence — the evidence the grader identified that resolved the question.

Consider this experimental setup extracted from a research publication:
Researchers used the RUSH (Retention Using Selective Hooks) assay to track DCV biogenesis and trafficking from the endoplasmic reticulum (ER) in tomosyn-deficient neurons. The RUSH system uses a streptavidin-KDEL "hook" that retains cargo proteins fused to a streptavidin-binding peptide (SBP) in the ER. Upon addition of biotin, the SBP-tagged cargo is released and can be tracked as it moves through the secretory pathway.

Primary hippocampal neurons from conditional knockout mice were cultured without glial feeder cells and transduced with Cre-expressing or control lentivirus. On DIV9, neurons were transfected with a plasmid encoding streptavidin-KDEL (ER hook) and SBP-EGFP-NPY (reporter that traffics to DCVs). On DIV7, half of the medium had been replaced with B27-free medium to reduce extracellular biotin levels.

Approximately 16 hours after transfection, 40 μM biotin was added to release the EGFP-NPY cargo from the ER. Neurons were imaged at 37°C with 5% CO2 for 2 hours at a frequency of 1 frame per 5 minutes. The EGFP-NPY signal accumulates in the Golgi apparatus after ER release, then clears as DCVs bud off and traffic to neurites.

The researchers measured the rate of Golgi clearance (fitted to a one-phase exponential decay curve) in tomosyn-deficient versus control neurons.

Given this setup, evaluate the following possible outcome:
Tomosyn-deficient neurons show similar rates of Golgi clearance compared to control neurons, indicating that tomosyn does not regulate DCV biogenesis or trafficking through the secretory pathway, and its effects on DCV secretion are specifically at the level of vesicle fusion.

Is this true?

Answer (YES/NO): NO